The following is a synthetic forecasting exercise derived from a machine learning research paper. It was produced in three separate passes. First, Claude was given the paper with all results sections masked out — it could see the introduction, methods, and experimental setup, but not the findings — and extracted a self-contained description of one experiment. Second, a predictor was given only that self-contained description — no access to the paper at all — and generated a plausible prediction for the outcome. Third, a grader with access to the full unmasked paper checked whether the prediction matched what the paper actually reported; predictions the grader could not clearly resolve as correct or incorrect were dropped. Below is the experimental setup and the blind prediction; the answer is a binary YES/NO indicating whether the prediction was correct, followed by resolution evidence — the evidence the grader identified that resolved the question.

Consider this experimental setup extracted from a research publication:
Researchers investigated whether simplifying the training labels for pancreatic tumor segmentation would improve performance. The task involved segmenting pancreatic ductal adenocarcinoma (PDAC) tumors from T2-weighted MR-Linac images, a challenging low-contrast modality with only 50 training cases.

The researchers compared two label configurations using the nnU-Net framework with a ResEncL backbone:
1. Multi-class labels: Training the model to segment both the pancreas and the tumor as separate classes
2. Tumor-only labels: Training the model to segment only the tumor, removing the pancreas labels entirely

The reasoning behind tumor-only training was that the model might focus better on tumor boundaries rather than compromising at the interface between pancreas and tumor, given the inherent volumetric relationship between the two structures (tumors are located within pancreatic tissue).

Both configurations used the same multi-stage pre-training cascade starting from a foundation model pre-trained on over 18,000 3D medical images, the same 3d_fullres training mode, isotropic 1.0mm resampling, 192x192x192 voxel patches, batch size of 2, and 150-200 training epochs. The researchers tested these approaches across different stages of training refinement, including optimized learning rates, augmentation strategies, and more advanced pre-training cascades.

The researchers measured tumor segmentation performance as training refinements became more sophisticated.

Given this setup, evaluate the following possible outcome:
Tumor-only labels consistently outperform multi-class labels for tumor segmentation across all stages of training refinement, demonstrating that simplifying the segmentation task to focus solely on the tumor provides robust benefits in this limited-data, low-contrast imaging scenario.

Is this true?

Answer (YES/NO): NO